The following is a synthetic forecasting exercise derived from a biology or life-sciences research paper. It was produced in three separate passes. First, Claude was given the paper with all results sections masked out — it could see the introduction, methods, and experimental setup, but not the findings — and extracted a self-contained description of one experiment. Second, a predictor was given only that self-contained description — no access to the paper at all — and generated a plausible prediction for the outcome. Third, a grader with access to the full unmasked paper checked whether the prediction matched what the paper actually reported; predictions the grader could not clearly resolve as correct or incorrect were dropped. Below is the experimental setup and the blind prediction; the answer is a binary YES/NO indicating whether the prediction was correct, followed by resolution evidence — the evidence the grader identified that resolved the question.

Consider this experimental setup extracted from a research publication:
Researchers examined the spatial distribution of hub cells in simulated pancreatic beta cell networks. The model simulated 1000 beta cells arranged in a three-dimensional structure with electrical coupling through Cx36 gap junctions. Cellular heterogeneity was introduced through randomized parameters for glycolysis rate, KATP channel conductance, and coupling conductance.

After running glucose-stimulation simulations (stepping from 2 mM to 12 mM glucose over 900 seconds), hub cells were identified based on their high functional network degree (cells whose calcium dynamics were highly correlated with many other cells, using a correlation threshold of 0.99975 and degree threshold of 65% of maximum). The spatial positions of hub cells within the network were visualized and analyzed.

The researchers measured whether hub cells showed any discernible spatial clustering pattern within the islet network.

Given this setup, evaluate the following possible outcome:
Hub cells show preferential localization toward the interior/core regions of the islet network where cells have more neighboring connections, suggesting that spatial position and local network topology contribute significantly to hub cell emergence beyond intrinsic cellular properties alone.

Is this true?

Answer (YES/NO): NO